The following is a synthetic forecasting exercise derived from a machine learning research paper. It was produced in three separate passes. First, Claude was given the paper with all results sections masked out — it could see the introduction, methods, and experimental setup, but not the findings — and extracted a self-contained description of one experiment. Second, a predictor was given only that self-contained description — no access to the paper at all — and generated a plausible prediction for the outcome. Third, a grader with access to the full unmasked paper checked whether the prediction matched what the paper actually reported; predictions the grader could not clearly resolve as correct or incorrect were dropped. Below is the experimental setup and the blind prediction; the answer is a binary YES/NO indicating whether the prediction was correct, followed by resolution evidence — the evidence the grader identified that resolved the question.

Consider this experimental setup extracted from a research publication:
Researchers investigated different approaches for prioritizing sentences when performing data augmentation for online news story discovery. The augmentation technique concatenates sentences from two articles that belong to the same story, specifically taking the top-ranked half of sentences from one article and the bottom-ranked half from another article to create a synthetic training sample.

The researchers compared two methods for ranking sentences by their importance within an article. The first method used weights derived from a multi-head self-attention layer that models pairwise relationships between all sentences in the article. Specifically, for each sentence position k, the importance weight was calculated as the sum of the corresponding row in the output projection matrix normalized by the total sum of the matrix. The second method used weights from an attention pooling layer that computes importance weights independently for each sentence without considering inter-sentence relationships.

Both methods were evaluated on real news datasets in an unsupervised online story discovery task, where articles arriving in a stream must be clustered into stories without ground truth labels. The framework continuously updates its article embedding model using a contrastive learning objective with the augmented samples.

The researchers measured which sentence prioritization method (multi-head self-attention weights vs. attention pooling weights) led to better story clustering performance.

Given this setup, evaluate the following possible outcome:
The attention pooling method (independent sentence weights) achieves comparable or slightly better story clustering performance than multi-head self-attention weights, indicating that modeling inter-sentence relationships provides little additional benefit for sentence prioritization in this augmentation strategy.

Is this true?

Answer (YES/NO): NO